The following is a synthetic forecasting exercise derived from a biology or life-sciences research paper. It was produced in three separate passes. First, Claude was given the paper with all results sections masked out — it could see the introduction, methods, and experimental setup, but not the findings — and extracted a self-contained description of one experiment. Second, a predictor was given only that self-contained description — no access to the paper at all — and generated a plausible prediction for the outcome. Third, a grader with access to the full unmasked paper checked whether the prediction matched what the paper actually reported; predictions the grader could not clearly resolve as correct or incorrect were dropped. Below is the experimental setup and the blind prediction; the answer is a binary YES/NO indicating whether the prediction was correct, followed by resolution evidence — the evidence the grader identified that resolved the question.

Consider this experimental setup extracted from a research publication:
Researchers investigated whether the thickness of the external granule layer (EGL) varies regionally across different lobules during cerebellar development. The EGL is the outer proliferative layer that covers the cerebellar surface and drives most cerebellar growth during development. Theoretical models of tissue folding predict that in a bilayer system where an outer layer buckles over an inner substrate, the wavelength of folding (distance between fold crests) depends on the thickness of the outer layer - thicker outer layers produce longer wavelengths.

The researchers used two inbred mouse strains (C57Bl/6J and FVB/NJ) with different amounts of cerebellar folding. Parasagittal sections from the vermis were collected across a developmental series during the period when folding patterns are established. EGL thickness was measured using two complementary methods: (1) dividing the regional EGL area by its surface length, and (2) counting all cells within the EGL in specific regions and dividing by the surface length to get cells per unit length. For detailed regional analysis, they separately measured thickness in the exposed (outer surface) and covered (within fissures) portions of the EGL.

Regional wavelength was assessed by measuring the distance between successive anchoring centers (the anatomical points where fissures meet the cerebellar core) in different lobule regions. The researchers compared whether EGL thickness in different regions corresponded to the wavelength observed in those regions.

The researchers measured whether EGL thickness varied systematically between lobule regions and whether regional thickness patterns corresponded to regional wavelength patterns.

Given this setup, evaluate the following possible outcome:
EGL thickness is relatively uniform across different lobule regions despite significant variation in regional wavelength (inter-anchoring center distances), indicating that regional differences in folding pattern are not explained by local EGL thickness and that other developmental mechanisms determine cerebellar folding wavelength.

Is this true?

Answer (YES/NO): NO